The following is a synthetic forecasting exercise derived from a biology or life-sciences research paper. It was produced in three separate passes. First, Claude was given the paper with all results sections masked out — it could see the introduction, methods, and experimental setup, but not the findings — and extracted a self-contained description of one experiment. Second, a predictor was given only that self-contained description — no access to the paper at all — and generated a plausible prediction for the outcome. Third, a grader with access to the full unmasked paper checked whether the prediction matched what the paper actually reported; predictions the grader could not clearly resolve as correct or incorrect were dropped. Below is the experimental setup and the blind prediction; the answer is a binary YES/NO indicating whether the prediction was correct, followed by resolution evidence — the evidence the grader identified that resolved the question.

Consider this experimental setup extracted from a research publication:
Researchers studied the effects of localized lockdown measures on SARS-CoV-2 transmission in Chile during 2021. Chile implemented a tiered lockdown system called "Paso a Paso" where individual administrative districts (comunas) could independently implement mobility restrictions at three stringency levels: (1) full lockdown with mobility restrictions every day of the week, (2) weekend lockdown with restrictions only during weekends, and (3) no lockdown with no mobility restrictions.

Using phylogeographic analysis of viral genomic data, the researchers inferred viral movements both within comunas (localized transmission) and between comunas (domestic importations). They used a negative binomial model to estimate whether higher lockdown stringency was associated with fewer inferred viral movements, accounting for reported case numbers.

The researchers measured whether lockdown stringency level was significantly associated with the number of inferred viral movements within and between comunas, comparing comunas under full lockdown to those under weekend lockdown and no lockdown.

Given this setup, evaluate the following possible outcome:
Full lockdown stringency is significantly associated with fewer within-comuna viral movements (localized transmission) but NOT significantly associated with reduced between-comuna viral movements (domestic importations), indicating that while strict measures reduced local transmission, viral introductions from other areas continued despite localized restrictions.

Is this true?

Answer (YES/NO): NO